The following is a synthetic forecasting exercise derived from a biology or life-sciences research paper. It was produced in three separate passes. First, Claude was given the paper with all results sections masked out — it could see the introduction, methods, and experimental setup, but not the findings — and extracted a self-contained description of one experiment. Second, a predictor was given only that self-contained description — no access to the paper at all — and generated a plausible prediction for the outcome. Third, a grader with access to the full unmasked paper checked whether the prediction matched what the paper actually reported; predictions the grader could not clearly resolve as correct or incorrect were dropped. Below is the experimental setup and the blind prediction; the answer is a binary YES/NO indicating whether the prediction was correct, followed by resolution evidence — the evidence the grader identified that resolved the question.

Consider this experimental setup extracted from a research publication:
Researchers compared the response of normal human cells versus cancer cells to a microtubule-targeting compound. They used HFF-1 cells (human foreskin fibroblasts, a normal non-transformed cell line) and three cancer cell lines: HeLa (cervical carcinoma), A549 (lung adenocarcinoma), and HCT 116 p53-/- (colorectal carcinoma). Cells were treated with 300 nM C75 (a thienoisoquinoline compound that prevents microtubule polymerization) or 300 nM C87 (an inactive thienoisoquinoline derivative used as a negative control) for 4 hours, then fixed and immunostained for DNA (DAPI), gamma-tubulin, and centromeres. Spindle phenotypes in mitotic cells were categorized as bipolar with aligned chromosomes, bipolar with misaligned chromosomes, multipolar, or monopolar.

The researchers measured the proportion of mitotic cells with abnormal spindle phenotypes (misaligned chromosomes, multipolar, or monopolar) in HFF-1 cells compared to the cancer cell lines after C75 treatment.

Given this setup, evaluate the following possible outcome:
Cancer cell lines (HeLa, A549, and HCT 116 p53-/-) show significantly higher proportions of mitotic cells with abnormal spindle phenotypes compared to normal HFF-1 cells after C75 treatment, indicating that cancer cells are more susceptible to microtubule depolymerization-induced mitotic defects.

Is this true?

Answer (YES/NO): YES